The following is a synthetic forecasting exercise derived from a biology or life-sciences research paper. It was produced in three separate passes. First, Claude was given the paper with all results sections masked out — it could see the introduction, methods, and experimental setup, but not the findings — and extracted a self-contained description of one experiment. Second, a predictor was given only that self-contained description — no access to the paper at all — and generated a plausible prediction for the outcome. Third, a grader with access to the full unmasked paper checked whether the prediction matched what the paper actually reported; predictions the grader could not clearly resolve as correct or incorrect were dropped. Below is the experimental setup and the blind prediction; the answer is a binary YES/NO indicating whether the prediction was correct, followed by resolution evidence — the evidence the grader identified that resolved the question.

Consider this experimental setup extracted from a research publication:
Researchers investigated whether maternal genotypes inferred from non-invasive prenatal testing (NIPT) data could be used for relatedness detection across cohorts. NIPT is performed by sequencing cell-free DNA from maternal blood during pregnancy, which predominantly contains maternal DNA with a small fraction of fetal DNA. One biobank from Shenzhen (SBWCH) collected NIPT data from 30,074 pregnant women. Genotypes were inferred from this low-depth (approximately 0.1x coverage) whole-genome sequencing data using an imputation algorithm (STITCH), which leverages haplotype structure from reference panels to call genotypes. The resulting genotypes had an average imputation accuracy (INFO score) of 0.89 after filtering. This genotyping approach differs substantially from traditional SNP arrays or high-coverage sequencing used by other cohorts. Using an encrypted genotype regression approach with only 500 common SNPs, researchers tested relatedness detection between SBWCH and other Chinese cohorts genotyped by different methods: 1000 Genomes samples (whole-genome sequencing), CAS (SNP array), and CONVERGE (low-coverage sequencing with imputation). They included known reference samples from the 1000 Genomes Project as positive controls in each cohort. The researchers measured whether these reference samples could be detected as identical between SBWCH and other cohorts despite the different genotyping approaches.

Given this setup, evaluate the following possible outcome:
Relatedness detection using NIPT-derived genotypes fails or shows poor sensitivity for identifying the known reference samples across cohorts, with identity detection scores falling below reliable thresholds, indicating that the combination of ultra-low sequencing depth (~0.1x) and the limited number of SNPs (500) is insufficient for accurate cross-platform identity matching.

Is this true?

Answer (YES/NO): NO